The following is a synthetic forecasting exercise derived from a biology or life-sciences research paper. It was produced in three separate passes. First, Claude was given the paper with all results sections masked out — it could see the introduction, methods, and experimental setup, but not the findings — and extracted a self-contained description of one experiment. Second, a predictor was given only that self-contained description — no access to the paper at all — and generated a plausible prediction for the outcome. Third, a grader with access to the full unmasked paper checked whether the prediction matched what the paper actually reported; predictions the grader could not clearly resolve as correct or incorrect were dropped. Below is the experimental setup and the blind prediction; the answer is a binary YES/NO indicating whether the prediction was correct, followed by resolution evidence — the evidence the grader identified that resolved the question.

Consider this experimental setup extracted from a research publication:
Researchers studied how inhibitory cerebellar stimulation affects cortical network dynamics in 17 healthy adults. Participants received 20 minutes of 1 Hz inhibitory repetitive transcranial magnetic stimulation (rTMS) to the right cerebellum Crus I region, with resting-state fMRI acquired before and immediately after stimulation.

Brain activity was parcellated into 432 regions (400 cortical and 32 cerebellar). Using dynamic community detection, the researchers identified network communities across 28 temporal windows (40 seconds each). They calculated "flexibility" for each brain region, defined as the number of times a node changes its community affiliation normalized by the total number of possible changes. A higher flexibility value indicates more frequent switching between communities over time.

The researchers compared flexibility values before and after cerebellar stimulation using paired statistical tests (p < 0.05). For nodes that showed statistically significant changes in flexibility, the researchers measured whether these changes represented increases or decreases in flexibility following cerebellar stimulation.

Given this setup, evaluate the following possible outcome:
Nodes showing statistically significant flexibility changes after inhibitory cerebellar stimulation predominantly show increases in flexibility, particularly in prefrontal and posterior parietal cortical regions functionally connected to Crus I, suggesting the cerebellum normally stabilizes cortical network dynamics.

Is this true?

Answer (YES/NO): NO